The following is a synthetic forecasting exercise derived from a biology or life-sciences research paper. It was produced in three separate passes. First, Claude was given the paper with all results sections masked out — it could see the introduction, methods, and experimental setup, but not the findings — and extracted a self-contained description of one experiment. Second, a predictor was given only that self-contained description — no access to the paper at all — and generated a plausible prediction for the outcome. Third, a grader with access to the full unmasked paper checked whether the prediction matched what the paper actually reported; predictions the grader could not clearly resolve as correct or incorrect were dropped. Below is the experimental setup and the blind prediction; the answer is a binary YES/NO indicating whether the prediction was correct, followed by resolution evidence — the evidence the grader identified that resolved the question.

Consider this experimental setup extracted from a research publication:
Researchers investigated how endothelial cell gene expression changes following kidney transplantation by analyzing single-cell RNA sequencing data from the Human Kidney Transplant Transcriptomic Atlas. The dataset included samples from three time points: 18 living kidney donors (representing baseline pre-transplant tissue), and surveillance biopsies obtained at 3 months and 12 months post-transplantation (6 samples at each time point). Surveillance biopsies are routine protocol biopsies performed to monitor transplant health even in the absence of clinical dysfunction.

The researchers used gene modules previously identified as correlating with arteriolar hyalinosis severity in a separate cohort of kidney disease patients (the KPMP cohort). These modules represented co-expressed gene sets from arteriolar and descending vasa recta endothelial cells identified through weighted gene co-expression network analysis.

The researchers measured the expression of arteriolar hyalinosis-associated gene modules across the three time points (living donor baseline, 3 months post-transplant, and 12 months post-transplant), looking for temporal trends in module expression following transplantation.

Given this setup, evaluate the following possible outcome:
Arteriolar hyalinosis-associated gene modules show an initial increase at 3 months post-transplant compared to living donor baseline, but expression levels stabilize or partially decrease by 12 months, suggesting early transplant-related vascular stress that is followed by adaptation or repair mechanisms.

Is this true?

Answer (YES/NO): NO